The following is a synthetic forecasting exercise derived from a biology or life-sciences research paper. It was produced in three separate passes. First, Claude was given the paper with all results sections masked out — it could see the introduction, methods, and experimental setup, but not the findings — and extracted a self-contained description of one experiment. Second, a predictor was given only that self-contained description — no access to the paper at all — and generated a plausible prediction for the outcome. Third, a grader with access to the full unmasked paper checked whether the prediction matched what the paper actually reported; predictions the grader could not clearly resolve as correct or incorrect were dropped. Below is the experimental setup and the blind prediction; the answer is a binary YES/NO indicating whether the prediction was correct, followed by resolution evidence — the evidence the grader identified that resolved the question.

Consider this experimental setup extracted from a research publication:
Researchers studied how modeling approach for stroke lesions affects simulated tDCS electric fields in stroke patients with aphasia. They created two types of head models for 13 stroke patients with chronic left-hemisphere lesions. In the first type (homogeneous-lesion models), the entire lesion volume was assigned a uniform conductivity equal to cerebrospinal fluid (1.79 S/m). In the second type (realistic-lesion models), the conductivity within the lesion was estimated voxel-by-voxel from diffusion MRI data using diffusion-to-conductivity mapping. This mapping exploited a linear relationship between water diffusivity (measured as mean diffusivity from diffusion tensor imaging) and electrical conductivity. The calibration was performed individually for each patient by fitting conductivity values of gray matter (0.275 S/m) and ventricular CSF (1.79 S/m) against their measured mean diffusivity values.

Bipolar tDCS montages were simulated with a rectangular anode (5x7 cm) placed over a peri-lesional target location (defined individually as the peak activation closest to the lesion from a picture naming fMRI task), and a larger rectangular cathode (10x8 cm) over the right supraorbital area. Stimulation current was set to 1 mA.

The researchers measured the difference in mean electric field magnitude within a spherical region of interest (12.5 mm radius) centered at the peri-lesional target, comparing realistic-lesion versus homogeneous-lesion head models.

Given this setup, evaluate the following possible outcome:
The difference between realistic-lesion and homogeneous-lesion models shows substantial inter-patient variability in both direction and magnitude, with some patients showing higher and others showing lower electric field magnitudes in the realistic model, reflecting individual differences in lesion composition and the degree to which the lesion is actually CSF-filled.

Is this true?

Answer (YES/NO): YES